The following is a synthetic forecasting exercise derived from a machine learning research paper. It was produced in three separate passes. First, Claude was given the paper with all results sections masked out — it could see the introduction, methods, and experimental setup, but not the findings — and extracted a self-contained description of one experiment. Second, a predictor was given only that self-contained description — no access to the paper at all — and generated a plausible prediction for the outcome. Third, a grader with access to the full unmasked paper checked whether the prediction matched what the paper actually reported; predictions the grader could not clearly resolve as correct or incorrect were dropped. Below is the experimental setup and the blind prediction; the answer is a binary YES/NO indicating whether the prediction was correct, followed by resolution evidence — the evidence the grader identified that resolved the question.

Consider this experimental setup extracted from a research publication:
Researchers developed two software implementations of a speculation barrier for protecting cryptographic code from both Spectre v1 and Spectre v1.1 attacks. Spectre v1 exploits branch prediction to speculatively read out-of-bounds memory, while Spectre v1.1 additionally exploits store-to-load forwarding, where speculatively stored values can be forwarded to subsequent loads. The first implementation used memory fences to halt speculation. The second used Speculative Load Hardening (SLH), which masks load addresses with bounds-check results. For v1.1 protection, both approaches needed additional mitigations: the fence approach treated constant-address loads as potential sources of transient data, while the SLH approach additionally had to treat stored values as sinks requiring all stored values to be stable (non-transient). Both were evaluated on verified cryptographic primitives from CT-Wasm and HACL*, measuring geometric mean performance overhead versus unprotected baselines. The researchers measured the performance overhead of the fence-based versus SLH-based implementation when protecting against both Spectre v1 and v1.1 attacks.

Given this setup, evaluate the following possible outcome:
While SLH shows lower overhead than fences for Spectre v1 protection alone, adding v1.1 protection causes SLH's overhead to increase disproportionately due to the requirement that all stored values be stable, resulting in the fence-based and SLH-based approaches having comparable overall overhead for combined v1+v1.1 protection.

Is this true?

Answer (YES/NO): NO